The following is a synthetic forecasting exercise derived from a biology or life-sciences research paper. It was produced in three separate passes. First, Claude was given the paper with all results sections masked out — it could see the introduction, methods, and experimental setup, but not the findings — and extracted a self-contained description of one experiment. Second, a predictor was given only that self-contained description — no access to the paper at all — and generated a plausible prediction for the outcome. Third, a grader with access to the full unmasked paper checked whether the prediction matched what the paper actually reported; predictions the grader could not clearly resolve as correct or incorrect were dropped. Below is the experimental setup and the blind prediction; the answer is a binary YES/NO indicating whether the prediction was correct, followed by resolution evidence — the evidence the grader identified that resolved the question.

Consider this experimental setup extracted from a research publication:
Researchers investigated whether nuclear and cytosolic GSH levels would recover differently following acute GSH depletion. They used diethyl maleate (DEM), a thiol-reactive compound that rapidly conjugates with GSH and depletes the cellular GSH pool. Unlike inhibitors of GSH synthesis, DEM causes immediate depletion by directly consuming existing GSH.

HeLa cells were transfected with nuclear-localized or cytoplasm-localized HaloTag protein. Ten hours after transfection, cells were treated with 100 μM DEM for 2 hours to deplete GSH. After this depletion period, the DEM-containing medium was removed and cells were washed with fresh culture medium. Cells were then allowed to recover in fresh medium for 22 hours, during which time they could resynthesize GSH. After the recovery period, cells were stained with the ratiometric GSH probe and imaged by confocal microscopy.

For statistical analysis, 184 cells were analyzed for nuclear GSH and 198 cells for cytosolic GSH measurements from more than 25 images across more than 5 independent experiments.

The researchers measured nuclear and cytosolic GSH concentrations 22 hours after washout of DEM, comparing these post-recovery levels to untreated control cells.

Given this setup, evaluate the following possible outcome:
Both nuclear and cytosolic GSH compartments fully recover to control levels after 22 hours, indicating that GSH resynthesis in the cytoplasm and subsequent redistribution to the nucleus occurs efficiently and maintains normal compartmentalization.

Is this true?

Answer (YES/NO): NO